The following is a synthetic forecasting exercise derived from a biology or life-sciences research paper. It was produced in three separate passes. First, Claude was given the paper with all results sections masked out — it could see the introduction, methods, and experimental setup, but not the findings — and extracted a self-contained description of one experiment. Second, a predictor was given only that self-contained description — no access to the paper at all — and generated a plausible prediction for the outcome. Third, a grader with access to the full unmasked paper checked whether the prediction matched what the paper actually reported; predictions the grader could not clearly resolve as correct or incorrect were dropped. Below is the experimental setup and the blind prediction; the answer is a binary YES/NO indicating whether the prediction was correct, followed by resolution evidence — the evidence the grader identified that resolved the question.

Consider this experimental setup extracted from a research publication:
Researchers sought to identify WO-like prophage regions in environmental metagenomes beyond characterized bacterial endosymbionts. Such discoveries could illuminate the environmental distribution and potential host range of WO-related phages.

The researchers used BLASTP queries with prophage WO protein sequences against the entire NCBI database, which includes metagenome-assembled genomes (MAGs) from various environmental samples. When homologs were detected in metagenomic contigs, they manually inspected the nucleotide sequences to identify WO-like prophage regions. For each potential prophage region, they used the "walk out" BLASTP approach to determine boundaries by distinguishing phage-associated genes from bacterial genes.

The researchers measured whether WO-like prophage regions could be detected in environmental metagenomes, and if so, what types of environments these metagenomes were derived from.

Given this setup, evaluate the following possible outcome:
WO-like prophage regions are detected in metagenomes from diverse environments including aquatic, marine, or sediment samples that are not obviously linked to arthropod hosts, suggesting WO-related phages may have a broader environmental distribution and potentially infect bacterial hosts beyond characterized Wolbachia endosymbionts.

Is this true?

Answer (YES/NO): YES